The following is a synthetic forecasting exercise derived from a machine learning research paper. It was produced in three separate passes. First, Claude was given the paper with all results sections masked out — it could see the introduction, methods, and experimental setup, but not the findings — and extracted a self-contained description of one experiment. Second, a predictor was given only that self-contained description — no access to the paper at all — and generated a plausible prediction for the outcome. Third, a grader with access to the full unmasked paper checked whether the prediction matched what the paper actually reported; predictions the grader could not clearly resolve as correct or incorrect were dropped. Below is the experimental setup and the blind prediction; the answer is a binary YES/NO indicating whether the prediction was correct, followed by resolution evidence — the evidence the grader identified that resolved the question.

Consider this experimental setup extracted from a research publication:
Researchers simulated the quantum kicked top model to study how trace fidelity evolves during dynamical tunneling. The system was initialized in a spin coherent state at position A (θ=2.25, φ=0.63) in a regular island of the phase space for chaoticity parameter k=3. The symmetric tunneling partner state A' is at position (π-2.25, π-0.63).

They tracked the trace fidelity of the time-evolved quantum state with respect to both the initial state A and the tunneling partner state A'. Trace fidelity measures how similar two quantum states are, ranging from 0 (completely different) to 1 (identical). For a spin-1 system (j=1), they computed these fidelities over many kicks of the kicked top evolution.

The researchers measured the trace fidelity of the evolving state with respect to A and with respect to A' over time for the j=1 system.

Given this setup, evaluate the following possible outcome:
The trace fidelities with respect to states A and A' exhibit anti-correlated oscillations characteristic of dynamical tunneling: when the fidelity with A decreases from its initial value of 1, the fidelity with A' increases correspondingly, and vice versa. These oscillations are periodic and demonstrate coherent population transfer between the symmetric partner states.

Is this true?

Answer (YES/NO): YES